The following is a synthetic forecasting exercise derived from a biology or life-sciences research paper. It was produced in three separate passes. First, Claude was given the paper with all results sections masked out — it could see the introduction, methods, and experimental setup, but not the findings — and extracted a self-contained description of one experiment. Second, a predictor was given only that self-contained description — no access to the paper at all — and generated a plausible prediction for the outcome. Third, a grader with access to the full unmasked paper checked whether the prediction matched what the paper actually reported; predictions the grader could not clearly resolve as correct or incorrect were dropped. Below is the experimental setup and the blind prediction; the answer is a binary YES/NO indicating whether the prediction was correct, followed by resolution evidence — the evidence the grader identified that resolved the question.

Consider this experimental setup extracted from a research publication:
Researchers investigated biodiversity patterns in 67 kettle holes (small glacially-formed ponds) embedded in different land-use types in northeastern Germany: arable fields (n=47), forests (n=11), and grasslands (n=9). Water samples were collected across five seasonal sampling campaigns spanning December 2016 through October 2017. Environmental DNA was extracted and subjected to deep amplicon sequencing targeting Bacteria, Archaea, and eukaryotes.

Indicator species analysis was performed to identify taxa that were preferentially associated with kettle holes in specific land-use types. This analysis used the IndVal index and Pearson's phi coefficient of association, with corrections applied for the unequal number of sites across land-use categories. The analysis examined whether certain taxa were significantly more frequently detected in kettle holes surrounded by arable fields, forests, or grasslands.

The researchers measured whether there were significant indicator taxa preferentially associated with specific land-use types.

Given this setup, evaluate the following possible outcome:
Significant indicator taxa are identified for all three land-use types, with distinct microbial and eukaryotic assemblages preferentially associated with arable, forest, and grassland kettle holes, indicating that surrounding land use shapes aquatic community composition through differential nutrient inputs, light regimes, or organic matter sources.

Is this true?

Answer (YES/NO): NO